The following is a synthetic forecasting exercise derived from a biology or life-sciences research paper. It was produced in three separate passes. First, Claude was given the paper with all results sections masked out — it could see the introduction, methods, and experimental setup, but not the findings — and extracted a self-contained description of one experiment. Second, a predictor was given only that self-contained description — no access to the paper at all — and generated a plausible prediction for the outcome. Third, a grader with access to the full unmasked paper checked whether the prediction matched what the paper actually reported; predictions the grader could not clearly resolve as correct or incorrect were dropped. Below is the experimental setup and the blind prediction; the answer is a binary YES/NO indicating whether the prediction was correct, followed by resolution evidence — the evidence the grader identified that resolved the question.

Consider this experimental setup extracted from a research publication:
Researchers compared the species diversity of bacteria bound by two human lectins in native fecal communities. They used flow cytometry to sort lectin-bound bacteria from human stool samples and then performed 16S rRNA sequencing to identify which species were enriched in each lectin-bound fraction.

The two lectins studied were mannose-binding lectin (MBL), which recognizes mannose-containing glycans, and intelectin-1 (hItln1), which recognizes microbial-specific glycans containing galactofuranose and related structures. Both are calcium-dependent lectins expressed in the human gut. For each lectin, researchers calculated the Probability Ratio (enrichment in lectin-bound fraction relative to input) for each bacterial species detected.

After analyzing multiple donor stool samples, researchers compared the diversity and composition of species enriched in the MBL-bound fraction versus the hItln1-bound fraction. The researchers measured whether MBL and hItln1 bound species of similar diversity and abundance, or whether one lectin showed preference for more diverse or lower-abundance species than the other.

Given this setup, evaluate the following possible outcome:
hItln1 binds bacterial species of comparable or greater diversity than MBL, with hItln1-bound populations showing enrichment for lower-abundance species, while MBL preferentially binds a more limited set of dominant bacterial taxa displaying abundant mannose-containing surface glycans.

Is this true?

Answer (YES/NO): YES